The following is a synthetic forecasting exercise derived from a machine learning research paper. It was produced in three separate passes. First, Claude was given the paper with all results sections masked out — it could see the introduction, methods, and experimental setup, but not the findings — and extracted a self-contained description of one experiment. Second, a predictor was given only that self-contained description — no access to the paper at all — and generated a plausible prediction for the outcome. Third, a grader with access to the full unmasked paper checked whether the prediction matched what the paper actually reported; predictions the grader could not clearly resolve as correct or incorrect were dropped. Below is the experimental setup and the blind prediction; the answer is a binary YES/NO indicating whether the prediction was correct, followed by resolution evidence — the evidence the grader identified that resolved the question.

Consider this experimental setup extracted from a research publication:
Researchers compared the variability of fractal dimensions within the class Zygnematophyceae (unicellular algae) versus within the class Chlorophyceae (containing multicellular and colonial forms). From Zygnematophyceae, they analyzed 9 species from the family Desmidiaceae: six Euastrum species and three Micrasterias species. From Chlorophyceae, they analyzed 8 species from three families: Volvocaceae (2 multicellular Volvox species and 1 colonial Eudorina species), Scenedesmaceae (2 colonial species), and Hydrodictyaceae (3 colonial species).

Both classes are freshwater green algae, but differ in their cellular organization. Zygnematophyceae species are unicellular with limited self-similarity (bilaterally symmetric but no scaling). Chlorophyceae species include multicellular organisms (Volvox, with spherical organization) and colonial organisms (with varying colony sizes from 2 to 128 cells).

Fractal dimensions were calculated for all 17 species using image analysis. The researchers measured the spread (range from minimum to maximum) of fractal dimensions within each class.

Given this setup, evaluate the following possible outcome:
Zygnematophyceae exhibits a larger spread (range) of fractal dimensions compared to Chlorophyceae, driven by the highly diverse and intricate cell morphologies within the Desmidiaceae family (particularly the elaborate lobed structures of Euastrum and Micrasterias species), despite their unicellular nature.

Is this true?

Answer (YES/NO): NO